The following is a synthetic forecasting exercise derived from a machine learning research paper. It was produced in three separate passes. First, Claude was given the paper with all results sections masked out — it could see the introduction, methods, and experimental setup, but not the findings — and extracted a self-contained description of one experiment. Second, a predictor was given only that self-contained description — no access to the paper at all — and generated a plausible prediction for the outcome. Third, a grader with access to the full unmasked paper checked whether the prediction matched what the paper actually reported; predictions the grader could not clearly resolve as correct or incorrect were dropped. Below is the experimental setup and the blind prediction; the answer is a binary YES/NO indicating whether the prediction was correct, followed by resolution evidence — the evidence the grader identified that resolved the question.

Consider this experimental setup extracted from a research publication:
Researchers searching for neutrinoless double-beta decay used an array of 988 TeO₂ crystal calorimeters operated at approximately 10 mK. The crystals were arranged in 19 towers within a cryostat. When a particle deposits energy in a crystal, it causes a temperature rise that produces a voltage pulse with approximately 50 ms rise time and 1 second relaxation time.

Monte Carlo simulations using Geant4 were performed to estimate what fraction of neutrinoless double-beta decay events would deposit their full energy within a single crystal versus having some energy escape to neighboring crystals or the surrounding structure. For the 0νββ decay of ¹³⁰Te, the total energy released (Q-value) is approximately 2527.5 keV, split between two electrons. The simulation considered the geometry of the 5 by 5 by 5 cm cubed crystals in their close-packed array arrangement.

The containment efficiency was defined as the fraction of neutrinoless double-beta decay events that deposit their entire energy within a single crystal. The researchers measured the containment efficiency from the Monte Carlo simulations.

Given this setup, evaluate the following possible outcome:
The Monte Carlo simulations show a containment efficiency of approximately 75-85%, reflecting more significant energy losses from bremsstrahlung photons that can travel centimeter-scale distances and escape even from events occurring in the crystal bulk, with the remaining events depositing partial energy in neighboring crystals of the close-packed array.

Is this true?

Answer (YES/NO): NO